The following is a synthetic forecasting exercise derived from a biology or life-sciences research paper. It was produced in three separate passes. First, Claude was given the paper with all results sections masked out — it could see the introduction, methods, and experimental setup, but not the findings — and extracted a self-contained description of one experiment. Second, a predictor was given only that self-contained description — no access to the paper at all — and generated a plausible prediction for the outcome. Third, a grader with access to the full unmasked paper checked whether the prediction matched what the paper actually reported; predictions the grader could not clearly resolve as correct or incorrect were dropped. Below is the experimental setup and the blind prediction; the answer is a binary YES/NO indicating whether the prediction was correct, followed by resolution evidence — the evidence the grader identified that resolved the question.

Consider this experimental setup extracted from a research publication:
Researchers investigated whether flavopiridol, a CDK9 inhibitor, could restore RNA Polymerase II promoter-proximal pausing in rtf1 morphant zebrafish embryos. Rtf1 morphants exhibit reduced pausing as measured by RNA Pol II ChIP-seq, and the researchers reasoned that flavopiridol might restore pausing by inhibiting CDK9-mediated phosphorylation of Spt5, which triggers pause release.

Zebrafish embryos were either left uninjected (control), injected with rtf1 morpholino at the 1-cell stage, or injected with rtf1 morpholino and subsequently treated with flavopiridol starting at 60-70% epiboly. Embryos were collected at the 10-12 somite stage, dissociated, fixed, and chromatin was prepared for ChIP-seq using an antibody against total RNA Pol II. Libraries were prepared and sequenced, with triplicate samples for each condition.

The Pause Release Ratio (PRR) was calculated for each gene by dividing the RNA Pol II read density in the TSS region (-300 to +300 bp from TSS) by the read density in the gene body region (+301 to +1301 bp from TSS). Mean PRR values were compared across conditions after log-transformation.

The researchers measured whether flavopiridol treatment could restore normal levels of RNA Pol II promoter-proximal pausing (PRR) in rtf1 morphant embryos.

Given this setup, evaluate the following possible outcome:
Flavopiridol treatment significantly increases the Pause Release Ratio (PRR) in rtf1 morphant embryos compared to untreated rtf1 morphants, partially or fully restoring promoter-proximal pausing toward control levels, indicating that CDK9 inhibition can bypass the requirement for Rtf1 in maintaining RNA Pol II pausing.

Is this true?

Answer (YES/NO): YES